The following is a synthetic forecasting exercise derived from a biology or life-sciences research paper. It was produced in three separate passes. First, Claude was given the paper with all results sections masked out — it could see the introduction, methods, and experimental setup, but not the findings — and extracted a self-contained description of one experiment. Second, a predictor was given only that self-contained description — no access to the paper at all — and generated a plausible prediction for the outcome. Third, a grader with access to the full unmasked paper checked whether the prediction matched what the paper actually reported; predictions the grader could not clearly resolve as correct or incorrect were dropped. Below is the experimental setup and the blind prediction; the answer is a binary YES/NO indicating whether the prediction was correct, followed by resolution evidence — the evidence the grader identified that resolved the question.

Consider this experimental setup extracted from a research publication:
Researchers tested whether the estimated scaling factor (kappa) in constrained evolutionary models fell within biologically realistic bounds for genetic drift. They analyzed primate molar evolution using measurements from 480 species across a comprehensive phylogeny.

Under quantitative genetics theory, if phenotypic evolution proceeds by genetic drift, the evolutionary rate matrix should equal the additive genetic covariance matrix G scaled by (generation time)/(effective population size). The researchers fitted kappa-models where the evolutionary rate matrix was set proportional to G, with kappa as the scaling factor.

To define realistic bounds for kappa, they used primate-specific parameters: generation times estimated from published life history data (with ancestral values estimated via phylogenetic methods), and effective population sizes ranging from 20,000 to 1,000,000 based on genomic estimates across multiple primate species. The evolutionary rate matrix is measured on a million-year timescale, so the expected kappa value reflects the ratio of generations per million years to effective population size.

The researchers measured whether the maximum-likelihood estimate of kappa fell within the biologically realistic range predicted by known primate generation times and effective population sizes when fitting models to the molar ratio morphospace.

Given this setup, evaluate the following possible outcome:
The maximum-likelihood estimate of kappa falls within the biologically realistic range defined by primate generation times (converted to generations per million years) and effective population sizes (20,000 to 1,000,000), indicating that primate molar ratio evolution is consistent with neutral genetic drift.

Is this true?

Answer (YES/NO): NO